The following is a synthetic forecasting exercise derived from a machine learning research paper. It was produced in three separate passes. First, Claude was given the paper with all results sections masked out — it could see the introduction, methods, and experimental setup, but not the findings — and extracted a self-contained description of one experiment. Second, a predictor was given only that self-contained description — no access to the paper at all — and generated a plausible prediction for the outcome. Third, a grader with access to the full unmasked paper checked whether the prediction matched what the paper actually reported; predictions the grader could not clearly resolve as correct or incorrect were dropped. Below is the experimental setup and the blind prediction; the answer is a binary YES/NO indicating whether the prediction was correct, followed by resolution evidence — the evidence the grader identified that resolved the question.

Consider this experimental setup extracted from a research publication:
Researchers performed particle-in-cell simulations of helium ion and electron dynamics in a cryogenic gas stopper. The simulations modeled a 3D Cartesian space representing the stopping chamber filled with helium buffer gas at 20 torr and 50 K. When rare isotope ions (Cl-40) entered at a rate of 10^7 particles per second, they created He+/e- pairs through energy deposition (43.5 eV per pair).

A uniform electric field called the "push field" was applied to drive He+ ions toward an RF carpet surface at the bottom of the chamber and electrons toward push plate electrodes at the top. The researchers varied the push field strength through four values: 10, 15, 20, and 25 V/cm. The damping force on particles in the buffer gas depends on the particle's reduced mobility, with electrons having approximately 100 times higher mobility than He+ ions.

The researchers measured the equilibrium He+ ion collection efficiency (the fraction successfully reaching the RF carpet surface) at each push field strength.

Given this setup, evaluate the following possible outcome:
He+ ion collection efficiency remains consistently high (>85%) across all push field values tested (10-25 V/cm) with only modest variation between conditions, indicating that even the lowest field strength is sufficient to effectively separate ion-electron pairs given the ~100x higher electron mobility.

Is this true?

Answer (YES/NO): YES